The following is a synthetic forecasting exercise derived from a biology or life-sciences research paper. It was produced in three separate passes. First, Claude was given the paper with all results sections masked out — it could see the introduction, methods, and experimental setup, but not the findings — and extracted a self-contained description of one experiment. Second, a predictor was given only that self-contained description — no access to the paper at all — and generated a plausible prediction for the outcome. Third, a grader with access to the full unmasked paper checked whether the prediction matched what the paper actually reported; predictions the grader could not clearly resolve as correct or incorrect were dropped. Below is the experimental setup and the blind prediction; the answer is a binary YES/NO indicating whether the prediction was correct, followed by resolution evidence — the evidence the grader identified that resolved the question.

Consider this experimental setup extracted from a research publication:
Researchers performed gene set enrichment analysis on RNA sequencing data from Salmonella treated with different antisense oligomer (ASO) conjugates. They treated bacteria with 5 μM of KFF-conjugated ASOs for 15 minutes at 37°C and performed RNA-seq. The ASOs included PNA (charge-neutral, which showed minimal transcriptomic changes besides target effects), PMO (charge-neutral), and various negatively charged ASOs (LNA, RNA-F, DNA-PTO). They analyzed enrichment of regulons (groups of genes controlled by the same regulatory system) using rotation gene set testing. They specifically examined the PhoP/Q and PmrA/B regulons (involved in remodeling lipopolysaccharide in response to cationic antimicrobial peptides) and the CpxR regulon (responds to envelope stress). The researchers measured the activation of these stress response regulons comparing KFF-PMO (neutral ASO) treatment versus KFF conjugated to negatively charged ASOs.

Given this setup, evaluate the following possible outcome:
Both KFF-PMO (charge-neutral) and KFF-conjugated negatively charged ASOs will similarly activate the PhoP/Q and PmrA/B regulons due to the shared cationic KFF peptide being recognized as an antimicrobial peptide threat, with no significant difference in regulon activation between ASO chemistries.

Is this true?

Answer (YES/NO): NO